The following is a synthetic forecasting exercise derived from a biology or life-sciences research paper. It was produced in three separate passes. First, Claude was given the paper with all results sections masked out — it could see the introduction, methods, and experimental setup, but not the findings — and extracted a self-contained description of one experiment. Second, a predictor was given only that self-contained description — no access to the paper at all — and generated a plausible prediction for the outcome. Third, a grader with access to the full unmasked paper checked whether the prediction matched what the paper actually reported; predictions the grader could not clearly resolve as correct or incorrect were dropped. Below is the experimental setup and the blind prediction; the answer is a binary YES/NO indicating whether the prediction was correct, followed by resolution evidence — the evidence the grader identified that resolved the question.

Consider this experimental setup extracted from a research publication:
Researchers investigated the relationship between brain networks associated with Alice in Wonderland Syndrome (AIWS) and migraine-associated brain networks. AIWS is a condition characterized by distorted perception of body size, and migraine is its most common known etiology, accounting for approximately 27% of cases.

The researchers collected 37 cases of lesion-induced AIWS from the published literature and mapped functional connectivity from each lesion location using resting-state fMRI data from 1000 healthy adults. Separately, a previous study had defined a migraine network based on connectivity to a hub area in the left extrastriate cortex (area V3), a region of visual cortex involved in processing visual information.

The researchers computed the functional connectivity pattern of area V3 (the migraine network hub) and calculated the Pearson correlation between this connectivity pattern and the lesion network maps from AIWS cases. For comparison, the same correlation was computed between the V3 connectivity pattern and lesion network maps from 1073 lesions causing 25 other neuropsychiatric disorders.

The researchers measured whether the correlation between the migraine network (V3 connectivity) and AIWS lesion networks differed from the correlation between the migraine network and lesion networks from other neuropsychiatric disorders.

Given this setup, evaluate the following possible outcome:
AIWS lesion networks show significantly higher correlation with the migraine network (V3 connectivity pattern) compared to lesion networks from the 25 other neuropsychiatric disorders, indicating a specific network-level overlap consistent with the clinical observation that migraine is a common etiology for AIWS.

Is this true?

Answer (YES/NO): YES